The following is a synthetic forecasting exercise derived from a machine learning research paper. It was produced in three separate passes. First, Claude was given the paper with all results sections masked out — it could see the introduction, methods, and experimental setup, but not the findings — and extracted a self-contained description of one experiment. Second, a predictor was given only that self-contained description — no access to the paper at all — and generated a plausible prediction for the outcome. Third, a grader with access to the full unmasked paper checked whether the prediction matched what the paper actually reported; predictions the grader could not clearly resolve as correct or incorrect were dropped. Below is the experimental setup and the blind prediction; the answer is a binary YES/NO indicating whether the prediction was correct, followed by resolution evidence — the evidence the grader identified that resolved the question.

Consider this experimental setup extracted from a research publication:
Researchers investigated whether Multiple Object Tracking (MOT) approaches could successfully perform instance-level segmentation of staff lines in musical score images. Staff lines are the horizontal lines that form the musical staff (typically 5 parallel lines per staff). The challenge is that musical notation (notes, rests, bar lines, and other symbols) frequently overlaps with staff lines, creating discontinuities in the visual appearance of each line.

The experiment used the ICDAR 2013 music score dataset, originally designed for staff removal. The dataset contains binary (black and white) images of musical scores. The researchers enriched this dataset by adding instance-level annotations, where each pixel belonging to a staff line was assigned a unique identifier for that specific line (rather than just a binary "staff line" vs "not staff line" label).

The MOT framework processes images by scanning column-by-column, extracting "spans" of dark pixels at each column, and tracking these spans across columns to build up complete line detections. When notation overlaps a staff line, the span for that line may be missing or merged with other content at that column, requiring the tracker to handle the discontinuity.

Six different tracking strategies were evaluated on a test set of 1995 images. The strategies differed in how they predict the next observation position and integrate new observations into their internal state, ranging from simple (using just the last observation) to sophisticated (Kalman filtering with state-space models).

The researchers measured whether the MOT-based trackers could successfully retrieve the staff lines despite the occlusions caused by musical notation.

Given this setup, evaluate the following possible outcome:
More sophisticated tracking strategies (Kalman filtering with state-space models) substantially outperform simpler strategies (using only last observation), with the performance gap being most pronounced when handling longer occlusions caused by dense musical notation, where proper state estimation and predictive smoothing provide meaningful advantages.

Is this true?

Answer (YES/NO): NO